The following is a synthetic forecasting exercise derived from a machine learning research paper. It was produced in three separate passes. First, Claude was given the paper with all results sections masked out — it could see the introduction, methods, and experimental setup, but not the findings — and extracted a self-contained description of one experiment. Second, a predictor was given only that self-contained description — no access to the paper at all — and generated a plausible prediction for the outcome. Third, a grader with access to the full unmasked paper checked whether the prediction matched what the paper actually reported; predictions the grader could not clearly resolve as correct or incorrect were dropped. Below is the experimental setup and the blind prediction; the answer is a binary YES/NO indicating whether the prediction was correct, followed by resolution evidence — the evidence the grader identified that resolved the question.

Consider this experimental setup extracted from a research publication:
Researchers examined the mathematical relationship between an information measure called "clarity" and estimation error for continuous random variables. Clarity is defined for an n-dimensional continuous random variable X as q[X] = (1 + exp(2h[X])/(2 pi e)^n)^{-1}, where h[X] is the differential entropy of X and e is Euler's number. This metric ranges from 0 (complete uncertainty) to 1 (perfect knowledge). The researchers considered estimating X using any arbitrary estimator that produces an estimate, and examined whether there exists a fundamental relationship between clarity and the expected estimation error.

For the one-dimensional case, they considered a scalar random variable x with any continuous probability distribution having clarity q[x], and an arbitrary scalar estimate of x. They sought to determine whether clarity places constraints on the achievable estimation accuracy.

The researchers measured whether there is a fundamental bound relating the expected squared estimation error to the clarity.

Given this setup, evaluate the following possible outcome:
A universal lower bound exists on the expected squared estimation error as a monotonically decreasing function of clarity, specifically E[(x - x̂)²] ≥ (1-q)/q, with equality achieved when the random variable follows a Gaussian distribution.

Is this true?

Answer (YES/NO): YES